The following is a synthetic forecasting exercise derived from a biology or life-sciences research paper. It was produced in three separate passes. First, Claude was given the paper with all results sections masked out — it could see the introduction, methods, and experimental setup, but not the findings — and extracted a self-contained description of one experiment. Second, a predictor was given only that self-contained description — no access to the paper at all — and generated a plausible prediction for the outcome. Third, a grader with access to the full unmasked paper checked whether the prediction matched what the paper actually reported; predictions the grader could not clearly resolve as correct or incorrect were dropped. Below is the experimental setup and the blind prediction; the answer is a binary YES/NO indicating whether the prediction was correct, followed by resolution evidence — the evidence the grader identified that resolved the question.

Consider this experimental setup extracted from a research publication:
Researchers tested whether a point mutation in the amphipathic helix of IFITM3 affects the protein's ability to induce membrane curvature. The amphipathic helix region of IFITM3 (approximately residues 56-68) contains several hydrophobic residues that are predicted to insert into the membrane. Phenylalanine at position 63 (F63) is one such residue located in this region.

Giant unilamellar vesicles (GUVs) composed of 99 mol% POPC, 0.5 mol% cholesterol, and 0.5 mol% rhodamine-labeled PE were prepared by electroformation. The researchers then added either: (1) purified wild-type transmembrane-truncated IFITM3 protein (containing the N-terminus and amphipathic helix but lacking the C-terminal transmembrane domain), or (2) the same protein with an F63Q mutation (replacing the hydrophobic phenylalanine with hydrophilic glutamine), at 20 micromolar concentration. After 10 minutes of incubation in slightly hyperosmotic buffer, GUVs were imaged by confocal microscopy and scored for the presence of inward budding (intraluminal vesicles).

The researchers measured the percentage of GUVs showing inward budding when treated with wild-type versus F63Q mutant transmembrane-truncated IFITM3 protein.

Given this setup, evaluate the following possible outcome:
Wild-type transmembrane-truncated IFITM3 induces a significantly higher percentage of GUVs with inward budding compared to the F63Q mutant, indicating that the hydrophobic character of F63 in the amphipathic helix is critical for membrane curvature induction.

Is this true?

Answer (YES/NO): YES